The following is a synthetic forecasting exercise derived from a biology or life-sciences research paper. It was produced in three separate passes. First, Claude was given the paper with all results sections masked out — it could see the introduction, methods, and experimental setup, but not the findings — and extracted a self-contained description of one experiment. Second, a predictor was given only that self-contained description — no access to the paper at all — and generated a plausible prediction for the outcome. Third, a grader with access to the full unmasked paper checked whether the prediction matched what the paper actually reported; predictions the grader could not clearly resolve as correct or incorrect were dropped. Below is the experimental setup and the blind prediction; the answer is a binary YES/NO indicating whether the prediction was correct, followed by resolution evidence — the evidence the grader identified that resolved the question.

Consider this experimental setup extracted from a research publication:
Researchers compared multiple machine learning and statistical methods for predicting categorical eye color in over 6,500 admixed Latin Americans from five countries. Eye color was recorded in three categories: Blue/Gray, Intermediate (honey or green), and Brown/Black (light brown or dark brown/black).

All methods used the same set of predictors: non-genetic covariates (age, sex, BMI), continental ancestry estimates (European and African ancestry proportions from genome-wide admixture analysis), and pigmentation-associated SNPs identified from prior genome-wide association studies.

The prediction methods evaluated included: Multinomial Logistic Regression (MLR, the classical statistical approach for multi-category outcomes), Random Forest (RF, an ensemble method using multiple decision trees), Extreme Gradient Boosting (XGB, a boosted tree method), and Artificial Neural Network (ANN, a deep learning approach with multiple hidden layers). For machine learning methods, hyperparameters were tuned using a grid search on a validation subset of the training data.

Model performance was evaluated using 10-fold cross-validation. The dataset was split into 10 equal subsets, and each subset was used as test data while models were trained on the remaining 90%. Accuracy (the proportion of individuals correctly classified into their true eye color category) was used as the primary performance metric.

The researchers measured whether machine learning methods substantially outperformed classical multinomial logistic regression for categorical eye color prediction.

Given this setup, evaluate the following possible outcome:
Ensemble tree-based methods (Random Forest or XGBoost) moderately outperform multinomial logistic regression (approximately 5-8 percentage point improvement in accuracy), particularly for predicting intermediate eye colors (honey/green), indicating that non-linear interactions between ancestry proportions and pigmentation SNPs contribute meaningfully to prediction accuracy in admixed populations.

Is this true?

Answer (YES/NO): NO